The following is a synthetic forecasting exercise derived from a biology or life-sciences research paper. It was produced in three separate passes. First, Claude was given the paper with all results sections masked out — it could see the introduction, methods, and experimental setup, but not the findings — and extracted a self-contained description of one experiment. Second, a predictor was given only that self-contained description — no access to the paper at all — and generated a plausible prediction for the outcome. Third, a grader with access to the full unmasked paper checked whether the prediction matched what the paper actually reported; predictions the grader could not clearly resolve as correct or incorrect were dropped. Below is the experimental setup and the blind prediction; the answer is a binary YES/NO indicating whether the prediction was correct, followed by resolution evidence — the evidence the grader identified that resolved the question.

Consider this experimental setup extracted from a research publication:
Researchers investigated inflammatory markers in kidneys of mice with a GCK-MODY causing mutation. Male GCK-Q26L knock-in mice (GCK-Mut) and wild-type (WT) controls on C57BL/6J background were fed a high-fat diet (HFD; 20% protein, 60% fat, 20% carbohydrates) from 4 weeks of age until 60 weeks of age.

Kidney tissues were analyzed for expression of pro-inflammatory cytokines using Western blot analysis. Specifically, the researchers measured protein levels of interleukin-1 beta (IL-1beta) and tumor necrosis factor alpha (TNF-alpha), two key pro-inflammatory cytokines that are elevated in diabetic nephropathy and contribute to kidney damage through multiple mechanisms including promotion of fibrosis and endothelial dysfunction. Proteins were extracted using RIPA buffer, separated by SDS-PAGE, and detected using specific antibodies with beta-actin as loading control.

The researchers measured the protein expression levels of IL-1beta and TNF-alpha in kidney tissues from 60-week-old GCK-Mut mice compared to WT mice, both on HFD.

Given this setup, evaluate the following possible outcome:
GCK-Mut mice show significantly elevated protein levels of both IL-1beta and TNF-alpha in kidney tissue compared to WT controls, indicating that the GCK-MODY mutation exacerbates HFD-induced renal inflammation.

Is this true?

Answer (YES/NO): YES